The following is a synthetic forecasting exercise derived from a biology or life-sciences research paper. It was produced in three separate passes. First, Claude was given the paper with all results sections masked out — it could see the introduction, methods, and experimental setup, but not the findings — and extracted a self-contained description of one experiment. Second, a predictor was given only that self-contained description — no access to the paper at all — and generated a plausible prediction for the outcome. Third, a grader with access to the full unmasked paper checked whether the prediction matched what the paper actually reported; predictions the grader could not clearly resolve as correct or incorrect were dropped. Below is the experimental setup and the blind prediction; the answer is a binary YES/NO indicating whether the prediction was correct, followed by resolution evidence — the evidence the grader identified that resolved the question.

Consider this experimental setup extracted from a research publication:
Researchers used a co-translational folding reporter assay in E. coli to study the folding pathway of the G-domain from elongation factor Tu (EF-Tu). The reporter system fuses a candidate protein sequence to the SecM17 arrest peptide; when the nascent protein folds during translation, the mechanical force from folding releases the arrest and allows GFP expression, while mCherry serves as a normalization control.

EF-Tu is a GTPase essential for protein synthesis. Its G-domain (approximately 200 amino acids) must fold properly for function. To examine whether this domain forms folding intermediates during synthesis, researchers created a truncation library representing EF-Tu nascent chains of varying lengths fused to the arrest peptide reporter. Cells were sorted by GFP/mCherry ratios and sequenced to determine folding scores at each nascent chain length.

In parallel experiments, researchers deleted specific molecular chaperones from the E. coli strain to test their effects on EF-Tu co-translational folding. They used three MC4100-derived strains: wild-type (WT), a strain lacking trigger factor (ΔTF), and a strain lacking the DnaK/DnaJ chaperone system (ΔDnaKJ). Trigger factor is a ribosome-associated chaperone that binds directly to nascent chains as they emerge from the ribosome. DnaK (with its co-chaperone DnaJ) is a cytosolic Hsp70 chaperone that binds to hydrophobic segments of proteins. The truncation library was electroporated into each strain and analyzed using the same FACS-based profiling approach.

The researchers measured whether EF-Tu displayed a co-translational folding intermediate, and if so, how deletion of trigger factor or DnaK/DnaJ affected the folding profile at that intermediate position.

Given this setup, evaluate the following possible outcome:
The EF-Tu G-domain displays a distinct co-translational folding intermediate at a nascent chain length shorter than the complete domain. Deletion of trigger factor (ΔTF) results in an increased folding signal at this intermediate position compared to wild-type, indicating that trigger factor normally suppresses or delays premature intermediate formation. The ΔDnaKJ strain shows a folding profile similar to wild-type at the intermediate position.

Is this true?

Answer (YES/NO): NO